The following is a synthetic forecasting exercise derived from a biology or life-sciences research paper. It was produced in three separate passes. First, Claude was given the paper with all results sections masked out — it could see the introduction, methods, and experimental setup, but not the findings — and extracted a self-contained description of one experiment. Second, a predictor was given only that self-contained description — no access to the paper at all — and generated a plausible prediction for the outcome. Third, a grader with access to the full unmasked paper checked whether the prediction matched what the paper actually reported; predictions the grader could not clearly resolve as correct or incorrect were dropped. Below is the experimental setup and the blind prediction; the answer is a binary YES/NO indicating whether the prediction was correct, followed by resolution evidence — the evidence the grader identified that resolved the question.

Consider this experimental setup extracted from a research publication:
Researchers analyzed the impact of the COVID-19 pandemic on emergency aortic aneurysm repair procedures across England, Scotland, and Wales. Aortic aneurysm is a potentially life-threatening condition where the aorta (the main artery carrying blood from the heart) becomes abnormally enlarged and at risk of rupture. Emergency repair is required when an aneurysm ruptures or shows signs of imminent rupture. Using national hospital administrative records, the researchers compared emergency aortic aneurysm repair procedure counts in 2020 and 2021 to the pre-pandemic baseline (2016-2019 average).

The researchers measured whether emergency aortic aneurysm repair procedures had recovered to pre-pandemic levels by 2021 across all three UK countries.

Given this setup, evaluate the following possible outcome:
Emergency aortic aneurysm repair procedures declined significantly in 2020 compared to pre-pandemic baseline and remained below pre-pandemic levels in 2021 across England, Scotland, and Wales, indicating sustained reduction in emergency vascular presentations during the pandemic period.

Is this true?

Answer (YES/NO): YES